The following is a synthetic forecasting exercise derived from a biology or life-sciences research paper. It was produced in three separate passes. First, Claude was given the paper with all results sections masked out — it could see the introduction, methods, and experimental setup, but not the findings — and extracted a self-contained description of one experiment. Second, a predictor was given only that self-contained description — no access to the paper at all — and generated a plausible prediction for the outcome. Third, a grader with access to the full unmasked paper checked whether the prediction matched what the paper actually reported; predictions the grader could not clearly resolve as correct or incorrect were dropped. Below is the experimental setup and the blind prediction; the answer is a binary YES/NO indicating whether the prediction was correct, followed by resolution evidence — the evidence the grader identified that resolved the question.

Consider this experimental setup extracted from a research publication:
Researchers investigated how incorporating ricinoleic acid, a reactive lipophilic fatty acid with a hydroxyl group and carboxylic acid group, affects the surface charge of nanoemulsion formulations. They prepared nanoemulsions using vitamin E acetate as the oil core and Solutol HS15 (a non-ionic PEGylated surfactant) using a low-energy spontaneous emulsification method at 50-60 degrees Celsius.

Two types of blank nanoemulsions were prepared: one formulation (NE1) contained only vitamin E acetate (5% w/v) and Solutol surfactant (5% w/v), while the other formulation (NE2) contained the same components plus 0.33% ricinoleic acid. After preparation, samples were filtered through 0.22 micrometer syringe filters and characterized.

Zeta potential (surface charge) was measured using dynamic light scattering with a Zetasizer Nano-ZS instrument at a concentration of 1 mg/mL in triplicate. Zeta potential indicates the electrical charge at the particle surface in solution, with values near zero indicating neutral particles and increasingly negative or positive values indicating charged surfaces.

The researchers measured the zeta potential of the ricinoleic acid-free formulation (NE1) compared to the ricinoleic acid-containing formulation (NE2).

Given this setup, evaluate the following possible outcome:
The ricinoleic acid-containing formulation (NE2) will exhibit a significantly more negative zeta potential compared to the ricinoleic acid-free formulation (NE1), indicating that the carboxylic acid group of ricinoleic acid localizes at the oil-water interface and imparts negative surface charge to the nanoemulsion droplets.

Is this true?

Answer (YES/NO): YES